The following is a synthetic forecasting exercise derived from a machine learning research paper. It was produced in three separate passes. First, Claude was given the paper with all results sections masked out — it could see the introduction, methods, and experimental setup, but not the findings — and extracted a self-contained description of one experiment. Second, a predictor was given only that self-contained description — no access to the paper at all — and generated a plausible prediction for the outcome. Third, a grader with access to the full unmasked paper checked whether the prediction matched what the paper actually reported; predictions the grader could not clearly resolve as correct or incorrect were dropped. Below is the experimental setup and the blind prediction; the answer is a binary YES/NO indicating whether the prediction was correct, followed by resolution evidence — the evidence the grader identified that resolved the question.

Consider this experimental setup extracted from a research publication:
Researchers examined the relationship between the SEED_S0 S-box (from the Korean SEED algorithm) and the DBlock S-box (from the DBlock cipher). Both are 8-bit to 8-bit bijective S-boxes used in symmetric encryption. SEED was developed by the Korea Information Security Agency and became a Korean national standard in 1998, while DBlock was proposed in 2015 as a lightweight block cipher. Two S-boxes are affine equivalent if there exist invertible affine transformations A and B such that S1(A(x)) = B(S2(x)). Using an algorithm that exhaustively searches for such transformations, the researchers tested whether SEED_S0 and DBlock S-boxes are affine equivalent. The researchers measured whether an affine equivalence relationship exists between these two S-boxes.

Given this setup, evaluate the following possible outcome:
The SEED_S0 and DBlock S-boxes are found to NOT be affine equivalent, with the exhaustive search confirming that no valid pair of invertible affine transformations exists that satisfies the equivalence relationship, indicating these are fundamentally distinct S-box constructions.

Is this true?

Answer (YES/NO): NO